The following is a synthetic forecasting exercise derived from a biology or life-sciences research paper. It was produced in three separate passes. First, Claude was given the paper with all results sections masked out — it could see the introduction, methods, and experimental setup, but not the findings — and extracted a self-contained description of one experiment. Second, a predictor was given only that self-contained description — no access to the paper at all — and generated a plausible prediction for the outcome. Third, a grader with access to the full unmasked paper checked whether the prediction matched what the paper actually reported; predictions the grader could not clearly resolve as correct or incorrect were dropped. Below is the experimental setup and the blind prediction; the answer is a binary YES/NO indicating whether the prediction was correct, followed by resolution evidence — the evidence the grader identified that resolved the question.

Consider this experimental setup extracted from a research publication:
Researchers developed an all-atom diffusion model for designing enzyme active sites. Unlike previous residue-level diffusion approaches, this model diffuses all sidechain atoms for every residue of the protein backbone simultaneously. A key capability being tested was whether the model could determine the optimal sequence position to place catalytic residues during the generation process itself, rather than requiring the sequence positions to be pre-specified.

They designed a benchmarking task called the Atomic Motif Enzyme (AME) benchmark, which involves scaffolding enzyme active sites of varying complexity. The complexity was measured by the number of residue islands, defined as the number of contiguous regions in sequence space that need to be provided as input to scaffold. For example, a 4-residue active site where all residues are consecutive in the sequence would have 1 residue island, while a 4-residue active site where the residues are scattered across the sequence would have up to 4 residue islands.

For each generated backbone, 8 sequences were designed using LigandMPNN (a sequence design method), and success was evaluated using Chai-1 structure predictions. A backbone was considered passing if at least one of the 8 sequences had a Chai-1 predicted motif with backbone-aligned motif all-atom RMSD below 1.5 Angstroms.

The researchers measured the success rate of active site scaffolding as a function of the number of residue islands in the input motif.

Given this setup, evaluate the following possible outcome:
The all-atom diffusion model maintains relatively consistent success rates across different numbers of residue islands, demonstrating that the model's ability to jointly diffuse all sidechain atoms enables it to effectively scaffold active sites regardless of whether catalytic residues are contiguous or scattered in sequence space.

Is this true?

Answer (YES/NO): NO